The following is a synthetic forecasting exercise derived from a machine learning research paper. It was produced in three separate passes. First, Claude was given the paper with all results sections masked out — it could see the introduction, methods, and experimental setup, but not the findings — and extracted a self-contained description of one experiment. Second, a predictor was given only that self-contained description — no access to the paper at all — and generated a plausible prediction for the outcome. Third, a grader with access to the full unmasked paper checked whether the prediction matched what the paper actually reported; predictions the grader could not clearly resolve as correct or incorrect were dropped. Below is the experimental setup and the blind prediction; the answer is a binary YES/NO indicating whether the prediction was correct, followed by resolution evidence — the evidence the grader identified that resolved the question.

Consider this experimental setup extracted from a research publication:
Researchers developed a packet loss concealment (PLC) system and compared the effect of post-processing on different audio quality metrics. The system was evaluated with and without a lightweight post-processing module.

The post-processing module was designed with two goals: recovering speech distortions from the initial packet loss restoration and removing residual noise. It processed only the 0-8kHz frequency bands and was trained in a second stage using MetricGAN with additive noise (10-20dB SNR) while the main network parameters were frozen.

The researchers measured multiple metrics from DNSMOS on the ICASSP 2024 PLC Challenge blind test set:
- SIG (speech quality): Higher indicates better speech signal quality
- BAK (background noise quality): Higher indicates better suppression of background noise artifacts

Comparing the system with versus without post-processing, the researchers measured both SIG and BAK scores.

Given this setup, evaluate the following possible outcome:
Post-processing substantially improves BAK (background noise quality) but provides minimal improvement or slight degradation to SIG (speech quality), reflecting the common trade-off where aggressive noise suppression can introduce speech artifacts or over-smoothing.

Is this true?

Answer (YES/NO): NO